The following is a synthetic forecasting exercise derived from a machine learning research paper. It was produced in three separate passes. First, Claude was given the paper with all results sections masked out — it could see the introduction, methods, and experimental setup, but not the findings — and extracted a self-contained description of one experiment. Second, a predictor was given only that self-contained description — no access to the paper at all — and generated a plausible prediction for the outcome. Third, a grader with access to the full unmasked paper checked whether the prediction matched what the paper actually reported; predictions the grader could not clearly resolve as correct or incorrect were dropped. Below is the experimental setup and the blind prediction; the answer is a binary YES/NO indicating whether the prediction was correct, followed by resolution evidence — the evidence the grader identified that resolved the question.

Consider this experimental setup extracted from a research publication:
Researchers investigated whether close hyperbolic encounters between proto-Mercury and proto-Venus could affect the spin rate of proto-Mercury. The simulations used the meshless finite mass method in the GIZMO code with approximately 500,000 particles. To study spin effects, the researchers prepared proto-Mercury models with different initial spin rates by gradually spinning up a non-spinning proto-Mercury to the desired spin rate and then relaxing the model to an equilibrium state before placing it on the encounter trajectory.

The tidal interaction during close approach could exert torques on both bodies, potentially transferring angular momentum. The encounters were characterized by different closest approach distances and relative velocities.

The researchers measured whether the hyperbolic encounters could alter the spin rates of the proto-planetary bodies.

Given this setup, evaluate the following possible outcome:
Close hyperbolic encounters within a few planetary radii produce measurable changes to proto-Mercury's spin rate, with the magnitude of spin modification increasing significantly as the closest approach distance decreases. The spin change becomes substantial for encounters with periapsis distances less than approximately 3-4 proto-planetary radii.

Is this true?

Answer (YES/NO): NO